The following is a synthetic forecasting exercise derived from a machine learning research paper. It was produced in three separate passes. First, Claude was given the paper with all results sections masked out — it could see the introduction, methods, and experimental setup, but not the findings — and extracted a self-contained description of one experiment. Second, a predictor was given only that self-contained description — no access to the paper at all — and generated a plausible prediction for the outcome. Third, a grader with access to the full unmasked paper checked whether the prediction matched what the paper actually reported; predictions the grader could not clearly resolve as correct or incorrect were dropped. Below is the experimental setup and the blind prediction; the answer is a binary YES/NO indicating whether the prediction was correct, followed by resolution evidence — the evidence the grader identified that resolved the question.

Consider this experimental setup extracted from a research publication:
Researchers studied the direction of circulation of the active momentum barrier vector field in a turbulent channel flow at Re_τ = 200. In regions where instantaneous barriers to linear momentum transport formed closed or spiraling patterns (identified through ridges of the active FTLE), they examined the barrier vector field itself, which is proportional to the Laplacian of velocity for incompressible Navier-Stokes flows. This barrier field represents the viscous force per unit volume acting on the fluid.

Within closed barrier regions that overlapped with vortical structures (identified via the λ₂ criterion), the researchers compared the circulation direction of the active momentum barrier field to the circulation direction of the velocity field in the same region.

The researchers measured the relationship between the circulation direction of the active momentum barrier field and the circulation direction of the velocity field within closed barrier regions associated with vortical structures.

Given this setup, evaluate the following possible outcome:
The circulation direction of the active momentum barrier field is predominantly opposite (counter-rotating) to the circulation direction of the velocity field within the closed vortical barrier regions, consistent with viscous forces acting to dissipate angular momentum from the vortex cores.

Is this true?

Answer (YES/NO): YES